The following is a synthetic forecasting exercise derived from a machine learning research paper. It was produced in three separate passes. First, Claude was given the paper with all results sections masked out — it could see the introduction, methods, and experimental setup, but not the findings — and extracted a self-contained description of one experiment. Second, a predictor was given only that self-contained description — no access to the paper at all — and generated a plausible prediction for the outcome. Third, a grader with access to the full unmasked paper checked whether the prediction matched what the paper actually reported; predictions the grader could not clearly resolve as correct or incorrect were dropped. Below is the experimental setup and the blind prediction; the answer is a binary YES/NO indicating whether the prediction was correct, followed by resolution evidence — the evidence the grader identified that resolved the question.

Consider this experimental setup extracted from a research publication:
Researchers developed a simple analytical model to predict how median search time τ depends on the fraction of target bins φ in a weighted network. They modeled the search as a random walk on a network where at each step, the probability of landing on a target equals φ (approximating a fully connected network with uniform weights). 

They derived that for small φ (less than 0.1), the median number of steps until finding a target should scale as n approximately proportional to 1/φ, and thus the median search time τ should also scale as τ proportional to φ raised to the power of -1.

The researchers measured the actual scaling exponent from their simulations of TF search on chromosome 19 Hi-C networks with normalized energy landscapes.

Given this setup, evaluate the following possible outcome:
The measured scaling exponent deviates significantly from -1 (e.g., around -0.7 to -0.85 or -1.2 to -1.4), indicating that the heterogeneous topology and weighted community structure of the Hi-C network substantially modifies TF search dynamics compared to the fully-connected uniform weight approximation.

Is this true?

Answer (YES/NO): NO